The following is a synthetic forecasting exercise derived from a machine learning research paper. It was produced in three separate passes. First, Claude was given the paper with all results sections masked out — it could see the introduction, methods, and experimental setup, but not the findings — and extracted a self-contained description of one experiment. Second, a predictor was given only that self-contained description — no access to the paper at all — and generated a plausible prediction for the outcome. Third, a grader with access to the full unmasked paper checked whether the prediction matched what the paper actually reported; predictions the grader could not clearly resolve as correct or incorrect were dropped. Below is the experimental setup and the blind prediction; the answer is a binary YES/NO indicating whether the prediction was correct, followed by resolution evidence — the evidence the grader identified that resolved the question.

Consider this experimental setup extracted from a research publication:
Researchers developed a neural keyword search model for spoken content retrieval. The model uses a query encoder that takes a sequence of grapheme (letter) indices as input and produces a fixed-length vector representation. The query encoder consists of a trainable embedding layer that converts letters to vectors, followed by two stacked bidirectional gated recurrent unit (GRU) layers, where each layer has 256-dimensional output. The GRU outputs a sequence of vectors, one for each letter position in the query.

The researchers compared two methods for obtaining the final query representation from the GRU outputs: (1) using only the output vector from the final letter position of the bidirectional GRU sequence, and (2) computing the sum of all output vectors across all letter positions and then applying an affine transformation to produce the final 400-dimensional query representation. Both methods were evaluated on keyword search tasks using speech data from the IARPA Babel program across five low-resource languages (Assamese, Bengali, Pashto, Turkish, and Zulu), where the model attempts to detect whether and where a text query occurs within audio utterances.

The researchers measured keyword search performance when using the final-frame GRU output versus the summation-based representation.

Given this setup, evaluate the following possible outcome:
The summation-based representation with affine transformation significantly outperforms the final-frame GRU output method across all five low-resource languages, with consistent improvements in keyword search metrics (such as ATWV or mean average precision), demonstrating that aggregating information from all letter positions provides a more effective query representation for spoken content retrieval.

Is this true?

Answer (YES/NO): NO